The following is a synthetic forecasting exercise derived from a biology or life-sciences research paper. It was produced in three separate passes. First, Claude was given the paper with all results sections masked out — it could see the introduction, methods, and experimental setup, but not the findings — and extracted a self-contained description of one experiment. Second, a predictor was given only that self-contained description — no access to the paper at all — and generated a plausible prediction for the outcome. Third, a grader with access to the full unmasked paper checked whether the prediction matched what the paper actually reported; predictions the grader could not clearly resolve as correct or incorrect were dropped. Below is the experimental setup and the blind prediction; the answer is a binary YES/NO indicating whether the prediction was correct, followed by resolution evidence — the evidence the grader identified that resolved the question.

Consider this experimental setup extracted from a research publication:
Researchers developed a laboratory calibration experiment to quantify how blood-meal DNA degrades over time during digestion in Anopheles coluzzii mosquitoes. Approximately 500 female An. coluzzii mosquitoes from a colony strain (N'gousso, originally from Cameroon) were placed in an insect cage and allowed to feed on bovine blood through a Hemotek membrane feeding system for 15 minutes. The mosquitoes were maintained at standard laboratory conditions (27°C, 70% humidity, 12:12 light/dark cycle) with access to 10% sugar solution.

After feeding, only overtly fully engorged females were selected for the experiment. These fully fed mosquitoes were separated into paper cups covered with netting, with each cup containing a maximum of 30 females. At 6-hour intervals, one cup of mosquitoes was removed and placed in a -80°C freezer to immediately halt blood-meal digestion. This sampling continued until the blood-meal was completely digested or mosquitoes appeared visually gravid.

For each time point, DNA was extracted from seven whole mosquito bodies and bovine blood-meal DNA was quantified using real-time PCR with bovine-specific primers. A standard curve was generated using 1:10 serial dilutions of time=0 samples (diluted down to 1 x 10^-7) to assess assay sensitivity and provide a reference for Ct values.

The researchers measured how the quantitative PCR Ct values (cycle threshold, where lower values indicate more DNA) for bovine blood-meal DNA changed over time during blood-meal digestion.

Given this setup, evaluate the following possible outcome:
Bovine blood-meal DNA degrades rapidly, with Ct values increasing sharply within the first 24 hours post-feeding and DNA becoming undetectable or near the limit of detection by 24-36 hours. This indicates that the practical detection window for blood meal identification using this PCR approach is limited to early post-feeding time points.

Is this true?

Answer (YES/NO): NO